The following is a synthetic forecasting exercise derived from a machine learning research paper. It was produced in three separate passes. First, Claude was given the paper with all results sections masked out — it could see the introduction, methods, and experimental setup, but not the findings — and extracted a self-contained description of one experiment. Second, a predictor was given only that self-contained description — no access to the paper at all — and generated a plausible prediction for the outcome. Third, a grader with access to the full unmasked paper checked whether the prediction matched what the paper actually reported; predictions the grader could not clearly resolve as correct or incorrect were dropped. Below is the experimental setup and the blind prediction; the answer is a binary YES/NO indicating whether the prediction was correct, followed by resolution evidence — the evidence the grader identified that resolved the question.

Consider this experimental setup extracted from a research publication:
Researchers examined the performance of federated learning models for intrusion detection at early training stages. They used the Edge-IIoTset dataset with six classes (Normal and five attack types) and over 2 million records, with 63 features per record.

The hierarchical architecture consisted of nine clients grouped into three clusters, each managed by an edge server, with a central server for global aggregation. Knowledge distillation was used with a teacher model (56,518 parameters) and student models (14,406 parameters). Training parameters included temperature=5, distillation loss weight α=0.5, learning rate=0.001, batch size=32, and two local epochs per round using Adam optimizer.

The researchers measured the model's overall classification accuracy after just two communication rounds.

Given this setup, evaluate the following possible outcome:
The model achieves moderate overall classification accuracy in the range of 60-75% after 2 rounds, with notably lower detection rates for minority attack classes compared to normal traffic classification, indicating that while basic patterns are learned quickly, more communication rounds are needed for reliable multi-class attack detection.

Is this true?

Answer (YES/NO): NO